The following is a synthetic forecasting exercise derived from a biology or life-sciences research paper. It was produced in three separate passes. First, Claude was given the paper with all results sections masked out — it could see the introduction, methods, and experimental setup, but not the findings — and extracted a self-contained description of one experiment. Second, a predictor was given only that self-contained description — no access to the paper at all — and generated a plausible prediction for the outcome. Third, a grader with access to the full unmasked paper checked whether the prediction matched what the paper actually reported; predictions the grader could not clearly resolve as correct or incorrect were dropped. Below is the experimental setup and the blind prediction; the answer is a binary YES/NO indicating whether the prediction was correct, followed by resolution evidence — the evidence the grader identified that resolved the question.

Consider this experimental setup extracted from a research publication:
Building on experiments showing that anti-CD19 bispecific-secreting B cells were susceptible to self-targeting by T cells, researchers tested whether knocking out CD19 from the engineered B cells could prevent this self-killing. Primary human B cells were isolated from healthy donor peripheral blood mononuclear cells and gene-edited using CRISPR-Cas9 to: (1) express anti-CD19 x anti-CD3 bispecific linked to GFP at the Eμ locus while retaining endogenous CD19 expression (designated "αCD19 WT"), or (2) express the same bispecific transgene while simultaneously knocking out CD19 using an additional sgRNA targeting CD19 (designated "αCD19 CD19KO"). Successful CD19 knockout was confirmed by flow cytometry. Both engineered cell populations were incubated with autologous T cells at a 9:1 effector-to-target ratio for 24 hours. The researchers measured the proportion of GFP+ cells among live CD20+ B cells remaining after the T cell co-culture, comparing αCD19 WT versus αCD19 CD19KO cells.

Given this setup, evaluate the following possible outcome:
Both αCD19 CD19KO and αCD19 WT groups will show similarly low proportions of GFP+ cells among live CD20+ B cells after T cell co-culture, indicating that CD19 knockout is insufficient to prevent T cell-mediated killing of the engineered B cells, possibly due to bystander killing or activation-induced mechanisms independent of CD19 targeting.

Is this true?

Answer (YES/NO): NO